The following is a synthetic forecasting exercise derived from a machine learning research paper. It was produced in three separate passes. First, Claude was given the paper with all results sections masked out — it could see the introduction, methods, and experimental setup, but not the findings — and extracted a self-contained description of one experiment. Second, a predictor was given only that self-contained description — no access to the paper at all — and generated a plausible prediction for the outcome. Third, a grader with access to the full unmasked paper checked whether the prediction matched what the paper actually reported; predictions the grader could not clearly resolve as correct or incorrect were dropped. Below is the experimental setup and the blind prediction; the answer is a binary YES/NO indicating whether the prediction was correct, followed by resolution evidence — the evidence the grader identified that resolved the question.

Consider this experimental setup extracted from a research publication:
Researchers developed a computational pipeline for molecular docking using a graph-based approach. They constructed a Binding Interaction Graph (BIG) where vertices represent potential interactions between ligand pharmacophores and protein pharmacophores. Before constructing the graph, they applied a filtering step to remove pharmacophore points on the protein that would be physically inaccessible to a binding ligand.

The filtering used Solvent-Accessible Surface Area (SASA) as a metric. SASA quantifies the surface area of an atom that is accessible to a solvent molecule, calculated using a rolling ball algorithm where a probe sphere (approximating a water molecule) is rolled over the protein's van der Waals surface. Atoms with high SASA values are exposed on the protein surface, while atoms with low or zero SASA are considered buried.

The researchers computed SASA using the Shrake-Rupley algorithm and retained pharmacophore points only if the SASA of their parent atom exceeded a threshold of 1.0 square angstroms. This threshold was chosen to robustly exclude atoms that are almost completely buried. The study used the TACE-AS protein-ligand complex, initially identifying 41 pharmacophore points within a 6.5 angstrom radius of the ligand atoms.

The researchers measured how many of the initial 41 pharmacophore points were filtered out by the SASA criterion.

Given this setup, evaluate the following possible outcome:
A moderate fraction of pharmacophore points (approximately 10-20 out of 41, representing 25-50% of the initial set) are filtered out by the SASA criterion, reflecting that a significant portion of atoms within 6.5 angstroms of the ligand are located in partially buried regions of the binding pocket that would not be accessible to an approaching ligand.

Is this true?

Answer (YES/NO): NO